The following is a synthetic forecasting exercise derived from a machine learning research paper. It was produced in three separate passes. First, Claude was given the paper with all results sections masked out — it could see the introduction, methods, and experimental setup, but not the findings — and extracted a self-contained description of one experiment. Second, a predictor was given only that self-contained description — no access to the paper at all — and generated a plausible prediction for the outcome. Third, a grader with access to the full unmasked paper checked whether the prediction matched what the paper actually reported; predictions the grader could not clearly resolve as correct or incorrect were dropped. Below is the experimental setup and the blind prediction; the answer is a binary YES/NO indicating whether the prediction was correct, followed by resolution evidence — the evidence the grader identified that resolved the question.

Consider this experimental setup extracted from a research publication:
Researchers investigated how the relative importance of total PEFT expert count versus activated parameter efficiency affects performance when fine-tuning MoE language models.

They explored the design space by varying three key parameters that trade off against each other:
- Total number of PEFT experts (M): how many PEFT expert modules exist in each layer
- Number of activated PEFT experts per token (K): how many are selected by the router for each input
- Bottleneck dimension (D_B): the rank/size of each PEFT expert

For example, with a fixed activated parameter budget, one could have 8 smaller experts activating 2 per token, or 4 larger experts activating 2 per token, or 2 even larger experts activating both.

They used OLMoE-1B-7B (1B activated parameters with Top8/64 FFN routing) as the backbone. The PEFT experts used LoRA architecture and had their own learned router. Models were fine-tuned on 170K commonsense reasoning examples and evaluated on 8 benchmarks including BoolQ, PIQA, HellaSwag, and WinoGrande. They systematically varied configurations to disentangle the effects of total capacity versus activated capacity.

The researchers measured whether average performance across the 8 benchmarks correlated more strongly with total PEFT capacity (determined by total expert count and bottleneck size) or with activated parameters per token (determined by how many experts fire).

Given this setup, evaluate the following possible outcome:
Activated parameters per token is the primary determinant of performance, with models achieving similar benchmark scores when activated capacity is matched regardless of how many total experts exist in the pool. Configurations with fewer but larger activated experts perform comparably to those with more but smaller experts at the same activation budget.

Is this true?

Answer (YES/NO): NO